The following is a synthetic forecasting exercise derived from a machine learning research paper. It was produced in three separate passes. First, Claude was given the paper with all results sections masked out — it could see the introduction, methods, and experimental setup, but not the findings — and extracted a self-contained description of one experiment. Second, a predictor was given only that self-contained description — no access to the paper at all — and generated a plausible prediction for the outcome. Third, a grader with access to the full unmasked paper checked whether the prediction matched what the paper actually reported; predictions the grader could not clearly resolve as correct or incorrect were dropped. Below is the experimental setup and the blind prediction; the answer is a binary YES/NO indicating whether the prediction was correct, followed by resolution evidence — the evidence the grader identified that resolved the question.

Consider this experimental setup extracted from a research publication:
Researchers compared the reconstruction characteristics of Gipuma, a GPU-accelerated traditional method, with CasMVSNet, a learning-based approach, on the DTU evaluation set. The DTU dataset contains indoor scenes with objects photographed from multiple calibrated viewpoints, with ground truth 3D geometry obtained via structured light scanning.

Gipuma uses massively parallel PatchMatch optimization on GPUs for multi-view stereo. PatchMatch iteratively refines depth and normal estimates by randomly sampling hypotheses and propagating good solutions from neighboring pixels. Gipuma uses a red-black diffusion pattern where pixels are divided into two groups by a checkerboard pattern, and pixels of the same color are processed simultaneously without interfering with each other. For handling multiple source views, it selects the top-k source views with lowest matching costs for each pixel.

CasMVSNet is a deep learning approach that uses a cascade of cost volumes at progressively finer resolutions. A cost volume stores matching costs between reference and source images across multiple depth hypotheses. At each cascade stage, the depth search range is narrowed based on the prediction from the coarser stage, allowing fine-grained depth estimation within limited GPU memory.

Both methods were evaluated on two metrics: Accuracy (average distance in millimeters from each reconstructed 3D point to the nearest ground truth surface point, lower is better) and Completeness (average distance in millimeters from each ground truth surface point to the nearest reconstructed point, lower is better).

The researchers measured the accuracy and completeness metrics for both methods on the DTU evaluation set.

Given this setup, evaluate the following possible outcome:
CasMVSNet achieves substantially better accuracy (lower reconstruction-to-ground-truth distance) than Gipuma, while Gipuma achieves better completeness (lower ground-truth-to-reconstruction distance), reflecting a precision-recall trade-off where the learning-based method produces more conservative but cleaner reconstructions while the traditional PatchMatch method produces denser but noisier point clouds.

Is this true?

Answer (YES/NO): NO